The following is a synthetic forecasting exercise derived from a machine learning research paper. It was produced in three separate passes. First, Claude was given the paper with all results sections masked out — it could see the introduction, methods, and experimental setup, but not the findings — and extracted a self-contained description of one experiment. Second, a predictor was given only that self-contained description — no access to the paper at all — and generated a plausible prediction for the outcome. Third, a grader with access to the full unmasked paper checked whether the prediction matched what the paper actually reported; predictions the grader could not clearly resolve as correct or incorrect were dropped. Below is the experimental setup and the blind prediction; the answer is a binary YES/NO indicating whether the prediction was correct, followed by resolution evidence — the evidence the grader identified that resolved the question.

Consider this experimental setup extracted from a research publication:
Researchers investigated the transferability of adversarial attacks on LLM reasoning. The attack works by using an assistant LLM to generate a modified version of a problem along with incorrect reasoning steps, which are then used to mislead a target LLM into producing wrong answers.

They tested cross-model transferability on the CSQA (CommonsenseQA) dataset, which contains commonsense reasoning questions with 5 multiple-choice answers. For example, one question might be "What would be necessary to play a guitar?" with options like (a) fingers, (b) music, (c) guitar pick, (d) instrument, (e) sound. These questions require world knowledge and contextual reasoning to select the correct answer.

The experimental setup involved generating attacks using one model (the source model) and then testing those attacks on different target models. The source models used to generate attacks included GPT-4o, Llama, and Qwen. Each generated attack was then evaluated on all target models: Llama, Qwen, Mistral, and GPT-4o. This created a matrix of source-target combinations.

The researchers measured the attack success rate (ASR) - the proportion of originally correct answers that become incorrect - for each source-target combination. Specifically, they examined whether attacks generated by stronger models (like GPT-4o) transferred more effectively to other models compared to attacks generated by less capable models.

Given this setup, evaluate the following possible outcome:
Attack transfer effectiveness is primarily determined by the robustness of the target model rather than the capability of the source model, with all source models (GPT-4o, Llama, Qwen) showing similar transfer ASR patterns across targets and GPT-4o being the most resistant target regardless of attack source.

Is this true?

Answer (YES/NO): NO